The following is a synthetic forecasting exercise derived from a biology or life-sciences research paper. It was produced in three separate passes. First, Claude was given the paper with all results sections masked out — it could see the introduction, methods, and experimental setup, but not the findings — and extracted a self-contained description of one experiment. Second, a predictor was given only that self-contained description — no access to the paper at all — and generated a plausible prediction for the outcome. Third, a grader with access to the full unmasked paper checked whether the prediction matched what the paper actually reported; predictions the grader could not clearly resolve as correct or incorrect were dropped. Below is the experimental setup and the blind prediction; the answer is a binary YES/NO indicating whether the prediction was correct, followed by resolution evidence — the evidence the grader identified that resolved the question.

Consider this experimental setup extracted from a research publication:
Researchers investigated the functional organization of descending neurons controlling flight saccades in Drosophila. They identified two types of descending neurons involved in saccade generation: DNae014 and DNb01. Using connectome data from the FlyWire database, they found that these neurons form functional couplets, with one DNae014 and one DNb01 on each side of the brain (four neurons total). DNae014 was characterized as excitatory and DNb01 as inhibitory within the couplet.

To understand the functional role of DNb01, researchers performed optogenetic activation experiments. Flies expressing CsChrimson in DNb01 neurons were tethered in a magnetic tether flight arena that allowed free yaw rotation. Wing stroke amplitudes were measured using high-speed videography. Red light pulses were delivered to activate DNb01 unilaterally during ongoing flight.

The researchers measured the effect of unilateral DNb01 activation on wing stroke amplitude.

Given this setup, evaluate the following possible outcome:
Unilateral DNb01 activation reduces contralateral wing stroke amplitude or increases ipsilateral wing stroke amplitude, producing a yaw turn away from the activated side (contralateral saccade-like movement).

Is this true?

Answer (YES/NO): NO